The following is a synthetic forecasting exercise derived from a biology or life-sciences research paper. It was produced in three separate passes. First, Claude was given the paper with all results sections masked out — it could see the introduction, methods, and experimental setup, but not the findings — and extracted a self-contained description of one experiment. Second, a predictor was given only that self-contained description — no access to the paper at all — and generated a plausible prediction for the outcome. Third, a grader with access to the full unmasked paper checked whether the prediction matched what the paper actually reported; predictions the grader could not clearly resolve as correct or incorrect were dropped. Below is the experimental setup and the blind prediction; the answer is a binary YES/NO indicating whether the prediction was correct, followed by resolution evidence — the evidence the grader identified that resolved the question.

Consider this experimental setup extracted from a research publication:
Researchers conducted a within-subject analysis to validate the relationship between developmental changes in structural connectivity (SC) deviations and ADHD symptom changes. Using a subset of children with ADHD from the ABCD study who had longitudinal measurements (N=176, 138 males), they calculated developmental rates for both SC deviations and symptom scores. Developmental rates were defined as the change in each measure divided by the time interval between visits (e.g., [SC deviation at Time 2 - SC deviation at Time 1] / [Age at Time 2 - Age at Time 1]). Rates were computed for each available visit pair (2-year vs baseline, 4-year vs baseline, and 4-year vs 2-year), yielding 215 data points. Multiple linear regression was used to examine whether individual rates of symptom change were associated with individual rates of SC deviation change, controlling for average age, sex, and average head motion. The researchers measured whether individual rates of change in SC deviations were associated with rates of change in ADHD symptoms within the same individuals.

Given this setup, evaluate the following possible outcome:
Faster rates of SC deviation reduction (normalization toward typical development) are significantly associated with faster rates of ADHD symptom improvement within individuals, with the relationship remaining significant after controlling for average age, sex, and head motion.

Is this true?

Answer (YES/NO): YES